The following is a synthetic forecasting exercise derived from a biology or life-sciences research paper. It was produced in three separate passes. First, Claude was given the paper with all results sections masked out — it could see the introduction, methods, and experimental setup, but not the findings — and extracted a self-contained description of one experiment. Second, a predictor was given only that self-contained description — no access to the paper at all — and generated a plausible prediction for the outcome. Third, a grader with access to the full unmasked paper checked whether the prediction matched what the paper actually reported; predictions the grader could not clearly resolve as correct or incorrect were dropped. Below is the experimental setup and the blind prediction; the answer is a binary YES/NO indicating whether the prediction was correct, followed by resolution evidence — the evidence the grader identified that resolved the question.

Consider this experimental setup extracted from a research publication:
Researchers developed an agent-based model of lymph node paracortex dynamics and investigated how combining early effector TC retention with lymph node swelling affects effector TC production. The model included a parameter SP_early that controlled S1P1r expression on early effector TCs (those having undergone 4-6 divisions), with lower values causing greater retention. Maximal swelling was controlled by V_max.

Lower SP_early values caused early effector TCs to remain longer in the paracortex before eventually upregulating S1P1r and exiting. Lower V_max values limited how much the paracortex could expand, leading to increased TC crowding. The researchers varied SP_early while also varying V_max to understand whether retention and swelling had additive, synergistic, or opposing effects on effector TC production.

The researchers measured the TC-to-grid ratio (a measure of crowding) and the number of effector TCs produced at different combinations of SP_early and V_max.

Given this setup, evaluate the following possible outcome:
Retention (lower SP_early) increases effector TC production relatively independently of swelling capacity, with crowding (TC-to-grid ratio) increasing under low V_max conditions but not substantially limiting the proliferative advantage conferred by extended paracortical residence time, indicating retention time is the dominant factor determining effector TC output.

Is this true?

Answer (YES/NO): YES